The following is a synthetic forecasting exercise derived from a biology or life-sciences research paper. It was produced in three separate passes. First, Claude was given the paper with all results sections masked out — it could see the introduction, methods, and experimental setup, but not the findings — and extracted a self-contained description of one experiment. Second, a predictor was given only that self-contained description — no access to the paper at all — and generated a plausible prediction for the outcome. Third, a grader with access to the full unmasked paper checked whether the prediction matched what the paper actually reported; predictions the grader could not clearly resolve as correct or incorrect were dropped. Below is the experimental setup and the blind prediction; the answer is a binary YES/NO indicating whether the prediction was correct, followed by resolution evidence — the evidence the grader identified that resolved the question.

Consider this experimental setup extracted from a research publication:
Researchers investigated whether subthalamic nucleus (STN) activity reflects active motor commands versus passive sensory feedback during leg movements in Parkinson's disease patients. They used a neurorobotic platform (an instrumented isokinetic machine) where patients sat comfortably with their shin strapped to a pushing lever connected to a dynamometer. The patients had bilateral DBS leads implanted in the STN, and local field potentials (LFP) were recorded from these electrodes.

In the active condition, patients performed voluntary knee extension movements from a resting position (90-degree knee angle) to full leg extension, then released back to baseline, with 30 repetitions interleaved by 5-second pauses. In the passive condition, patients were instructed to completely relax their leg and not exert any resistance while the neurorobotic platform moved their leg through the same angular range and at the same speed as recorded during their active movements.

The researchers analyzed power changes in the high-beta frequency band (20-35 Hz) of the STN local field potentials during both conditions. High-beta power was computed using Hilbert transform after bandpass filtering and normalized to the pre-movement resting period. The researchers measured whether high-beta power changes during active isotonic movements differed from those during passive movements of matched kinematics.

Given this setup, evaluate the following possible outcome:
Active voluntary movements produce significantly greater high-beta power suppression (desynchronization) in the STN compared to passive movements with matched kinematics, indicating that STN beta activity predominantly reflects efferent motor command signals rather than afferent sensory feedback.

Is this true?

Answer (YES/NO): NO